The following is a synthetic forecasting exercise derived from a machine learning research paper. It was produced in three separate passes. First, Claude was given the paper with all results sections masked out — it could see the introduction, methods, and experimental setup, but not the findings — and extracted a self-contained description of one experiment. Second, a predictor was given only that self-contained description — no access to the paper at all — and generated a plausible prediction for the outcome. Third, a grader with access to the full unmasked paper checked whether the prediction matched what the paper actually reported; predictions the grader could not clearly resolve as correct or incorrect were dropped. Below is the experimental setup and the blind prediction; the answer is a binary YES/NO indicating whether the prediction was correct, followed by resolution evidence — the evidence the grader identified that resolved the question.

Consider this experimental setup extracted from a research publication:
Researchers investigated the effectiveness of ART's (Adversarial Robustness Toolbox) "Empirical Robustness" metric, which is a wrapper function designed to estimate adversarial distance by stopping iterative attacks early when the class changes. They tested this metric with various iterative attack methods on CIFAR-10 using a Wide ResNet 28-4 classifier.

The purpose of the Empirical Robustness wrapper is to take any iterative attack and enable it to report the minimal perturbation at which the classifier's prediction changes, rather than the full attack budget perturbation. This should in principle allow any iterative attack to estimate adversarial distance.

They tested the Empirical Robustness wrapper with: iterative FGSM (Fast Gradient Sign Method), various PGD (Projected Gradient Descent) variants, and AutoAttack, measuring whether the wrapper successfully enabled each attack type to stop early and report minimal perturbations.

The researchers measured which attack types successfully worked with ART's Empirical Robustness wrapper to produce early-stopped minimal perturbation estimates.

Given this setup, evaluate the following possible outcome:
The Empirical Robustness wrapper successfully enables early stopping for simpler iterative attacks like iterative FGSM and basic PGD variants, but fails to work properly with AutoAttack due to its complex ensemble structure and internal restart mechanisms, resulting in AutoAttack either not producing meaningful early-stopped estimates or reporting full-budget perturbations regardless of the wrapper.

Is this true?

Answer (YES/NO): NO